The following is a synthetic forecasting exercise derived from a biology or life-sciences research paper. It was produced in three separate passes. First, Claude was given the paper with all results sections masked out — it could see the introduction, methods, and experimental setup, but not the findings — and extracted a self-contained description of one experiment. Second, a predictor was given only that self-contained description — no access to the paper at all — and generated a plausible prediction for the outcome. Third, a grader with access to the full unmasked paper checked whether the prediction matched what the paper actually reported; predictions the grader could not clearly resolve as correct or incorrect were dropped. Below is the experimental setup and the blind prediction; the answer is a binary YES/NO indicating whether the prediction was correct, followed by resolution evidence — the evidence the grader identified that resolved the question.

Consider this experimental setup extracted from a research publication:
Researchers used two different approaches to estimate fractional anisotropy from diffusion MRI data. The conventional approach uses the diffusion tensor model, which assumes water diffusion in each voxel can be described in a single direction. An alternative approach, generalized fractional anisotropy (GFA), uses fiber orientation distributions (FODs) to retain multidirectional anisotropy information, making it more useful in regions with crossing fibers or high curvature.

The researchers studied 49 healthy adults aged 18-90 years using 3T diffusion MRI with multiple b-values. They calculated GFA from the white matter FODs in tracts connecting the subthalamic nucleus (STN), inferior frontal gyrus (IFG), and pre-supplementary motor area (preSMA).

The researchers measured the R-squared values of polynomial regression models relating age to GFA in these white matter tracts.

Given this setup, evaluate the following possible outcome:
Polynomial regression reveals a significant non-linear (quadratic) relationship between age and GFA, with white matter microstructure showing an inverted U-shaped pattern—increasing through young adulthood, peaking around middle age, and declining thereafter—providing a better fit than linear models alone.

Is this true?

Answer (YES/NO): NO